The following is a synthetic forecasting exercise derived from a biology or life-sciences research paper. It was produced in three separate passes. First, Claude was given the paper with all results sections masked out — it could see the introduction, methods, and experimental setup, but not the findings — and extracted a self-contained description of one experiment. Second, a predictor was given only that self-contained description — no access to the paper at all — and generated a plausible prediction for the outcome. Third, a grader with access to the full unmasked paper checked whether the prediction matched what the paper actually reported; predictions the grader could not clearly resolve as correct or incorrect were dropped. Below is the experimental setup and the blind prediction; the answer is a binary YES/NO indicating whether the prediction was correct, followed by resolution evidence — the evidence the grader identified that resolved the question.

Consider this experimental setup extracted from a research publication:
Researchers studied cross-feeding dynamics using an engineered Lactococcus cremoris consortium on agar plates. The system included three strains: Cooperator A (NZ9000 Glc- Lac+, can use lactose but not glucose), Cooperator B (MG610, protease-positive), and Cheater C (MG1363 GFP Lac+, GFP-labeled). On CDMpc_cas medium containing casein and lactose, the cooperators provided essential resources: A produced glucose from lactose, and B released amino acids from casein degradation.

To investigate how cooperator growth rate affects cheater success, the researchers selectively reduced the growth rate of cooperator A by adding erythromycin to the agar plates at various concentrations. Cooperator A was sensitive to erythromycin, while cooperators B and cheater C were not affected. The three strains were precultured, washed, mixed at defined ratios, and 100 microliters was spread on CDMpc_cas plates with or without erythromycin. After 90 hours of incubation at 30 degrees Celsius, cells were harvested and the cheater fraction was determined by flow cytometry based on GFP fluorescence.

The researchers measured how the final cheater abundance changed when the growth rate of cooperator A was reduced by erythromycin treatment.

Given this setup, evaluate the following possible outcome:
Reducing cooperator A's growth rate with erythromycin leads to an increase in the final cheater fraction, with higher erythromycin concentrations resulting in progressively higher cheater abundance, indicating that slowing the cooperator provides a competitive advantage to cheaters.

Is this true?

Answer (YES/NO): YES